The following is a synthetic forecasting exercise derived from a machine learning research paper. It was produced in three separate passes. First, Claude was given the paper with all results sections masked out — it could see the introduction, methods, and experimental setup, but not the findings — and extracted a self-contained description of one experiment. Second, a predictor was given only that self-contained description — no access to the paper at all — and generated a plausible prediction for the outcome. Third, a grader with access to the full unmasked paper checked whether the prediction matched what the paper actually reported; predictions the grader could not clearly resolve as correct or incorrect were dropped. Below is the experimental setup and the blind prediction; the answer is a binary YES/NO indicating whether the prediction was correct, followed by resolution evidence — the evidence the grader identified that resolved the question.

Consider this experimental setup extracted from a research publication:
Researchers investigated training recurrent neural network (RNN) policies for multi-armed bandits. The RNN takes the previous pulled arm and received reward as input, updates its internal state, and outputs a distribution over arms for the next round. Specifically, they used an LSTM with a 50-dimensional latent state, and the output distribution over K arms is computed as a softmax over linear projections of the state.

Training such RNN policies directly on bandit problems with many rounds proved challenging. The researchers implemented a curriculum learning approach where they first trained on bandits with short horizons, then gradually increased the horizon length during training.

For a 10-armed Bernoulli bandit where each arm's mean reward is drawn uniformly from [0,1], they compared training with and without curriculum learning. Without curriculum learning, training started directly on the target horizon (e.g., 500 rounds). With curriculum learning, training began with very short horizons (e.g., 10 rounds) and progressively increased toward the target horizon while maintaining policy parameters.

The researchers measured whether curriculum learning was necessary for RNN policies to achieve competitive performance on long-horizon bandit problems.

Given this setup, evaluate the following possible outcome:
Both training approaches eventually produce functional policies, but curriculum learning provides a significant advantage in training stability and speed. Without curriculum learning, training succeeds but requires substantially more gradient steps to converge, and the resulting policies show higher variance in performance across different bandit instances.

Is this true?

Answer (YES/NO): NO